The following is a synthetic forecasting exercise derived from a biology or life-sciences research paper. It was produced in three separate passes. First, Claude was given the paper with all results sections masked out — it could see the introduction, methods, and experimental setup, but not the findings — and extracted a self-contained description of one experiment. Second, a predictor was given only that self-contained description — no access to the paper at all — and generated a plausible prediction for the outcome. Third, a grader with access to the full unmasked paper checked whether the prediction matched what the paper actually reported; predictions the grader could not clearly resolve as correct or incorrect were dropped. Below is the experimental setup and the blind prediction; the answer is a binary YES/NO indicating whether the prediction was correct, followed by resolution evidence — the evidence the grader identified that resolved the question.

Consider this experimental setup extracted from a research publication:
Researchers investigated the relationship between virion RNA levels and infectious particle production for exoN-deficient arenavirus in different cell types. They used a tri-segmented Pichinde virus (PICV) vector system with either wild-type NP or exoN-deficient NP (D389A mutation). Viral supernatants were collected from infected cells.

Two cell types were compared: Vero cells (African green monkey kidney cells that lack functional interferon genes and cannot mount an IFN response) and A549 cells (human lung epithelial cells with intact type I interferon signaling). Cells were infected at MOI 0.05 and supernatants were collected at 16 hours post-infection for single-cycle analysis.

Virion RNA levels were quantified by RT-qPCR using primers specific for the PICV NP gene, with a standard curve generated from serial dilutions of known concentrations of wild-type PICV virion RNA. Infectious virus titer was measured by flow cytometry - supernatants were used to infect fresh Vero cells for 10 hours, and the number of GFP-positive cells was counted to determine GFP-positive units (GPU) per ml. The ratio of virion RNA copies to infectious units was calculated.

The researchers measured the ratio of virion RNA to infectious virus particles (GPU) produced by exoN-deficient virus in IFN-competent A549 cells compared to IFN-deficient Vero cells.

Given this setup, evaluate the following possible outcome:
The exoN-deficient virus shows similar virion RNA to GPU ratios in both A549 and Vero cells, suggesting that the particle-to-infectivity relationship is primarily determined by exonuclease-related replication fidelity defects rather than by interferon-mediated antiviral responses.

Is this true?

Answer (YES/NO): NO